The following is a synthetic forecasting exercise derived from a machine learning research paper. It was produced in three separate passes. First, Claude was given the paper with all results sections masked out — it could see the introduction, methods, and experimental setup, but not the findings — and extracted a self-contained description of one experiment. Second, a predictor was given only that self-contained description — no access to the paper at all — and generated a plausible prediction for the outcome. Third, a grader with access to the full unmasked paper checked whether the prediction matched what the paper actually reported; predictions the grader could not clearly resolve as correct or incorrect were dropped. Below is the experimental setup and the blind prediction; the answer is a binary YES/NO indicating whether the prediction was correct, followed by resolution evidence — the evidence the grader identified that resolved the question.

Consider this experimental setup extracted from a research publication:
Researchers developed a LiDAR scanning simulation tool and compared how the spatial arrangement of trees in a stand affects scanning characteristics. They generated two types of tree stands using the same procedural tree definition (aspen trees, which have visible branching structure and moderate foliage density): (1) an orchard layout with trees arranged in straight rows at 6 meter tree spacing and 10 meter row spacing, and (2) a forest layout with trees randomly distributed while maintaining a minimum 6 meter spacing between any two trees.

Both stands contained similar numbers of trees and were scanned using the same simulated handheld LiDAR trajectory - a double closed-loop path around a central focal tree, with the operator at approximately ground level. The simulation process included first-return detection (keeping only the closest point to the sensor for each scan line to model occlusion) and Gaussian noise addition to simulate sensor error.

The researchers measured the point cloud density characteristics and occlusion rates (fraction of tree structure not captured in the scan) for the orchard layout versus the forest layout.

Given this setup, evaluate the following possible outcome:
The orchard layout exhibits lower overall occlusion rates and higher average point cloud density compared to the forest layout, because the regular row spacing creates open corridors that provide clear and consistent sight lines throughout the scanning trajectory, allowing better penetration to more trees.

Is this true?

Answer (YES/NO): YES